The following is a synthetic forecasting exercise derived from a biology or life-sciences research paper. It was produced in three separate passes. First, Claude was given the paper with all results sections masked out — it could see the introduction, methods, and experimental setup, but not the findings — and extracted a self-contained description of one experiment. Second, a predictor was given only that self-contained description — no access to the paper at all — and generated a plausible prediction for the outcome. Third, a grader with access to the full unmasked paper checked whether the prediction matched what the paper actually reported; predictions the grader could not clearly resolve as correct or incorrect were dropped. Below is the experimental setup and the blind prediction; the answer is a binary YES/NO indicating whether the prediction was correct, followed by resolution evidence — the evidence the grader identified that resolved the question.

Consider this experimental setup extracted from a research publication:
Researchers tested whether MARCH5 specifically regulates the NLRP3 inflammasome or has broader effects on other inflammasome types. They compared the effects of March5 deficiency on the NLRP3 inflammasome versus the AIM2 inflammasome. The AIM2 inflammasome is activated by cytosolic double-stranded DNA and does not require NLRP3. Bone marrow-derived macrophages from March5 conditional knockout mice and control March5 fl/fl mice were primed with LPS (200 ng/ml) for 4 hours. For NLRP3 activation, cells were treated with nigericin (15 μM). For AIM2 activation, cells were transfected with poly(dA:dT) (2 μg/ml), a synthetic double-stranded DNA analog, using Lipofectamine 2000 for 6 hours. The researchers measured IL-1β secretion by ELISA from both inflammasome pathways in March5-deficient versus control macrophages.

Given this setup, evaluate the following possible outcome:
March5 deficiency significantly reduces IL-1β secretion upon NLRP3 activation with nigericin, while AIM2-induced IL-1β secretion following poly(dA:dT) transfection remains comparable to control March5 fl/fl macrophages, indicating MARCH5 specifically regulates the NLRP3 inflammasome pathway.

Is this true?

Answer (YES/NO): YES